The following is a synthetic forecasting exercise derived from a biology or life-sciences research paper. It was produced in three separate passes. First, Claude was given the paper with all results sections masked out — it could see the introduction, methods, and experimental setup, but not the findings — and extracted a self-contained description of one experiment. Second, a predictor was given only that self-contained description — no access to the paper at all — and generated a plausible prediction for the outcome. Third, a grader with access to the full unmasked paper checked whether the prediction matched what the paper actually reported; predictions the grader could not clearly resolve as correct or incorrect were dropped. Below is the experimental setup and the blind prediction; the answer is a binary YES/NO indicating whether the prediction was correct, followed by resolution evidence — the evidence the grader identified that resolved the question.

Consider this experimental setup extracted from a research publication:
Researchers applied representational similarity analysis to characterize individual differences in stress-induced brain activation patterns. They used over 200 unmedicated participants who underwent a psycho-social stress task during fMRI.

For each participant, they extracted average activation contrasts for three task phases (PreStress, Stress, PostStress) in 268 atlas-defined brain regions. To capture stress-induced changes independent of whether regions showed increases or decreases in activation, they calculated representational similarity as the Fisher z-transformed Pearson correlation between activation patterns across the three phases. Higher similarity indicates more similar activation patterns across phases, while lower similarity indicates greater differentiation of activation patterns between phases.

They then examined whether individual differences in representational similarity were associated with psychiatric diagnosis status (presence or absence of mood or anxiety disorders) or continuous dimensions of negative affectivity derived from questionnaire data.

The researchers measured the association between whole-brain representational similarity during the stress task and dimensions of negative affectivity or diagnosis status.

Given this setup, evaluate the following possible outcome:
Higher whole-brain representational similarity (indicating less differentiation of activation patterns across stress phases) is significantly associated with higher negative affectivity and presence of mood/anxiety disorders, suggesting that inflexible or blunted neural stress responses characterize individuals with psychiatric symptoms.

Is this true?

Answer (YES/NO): NO